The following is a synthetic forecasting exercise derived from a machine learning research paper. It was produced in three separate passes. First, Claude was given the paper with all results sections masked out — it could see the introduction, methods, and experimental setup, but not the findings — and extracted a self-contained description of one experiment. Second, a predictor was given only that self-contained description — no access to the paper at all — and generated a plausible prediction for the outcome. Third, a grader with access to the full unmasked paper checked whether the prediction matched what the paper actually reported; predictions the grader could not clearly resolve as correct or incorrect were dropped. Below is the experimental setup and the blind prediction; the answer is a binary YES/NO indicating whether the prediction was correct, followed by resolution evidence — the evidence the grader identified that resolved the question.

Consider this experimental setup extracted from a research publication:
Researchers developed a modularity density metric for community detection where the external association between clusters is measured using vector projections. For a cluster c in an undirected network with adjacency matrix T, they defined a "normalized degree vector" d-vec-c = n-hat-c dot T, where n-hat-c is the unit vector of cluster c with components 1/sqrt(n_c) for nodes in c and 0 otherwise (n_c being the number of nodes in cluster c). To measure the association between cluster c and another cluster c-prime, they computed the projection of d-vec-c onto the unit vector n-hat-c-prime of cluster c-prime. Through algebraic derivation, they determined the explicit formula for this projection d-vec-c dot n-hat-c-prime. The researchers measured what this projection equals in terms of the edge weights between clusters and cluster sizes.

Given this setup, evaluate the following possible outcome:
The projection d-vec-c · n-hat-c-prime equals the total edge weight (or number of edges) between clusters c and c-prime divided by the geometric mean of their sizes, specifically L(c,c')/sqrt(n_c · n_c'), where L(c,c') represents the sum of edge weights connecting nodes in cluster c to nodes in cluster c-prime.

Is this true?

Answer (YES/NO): YES